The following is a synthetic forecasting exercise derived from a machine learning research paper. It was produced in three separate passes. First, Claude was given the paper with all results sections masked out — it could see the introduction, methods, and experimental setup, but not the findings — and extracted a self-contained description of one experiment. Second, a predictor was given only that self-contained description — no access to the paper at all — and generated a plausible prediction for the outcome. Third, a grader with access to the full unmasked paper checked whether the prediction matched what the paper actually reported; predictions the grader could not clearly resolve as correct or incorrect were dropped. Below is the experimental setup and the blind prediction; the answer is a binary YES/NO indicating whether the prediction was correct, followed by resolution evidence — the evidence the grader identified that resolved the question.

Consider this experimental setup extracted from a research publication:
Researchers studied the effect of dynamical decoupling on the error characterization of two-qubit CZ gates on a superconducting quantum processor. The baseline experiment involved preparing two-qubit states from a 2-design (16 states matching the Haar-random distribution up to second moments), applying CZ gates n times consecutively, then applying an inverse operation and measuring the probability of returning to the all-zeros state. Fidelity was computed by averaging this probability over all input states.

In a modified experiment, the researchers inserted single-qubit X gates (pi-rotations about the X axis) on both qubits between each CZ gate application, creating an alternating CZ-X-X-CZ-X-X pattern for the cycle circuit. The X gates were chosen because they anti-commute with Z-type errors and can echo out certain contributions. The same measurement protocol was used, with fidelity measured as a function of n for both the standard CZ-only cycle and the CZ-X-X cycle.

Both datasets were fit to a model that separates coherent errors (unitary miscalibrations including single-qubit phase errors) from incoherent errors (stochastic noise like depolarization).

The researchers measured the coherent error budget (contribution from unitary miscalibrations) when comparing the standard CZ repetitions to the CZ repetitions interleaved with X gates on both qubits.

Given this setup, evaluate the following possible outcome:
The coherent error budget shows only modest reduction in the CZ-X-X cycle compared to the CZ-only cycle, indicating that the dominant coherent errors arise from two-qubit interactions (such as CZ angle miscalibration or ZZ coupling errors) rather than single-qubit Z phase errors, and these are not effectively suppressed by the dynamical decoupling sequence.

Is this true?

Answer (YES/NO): NO